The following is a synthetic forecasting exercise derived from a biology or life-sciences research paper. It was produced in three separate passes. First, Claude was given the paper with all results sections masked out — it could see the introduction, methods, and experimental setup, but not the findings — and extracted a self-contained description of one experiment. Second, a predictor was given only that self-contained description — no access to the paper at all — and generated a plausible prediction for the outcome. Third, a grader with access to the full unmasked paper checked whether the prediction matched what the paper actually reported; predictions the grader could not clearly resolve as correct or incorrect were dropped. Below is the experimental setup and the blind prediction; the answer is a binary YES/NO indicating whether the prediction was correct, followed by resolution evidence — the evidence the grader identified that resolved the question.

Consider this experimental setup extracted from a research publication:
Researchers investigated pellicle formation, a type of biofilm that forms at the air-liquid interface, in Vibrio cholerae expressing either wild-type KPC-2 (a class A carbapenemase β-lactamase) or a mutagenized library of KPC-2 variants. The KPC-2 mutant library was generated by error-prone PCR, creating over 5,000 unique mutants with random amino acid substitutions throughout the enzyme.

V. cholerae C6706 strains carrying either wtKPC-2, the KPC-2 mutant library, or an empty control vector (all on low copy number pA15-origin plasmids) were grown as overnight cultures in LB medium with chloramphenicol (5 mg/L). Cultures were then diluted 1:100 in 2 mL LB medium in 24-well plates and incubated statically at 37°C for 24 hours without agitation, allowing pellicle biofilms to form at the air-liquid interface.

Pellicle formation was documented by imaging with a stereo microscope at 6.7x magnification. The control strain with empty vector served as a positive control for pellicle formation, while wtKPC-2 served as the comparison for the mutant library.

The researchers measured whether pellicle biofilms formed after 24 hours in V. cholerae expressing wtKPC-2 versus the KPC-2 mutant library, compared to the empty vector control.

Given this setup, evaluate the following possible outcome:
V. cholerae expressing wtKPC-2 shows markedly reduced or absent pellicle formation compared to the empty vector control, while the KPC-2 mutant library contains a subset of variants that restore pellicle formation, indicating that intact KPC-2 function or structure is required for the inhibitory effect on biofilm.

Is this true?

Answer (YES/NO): YES